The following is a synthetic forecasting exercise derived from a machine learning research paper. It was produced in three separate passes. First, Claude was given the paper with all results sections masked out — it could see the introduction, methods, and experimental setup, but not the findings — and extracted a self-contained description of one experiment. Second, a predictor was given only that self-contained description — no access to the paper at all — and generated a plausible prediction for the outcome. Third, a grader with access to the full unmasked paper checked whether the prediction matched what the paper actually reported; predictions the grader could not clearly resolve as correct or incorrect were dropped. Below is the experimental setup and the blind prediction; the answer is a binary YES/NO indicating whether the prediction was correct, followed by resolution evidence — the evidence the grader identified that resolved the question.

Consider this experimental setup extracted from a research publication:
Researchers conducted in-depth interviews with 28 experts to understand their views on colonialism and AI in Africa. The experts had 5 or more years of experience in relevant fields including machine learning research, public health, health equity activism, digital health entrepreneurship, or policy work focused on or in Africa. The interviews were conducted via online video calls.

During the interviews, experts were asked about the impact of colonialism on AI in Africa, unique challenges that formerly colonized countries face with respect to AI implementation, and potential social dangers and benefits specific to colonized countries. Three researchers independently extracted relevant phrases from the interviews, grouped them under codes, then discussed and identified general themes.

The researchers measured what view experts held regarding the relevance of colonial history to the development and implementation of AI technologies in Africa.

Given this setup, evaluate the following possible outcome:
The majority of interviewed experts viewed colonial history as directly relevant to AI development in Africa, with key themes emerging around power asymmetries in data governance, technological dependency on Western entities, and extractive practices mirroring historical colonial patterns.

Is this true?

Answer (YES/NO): YES